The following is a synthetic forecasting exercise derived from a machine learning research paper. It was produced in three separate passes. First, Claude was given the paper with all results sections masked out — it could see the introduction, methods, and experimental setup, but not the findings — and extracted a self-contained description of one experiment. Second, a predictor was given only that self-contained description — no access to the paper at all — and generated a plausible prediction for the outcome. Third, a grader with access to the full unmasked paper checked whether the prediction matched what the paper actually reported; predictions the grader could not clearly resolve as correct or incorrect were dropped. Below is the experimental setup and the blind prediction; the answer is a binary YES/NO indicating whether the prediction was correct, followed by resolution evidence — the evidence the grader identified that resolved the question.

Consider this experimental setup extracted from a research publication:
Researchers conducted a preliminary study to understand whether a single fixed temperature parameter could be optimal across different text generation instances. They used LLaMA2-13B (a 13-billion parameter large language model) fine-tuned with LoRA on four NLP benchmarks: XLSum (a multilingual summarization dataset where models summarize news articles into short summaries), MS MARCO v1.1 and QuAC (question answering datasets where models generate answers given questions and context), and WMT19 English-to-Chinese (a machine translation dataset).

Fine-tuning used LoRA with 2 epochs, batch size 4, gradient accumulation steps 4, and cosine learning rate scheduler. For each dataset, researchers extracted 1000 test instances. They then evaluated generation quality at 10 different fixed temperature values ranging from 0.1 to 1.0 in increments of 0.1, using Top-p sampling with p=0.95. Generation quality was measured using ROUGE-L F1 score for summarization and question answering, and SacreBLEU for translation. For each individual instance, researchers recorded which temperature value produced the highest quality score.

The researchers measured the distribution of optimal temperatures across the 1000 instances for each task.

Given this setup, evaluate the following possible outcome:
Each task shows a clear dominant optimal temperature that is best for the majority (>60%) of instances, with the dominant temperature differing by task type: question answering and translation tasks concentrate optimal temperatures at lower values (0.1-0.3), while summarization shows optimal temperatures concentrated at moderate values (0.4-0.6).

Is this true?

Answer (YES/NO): NO